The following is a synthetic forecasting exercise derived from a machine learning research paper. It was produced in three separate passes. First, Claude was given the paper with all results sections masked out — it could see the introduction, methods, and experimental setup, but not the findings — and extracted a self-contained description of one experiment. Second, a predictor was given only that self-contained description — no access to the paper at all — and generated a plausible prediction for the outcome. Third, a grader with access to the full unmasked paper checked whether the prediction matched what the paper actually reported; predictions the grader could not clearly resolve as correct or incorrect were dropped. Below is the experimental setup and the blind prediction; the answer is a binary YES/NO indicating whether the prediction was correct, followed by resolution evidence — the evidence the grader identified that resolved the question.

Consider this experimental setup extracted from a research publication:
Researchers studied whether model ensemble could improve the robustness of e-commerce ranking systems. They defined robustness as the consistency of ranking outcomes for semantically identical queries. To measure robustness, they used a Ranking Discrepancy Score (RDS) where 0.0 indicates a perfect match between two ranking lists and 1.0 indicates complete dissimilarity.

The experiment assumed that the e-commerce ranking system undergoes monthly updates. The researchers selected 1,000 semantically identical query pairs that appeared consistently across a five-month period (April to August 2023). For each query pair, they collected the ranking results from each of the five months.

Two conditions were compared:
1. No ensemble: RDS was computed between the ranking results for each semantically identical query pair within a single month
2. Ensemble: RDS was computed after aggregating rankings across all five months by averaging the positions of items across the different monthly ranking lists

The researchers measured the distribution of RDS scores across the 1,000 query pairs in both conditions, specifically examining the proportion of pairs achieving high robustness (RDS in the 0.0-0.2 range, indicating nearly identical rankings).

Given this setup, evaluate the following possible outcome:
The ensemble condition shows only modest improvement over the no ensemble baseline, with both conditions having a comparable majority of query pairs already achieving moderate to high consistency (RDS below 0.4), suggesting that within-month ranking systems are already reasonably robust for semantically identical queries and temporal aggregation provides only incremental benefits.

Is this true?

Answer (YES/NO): NO